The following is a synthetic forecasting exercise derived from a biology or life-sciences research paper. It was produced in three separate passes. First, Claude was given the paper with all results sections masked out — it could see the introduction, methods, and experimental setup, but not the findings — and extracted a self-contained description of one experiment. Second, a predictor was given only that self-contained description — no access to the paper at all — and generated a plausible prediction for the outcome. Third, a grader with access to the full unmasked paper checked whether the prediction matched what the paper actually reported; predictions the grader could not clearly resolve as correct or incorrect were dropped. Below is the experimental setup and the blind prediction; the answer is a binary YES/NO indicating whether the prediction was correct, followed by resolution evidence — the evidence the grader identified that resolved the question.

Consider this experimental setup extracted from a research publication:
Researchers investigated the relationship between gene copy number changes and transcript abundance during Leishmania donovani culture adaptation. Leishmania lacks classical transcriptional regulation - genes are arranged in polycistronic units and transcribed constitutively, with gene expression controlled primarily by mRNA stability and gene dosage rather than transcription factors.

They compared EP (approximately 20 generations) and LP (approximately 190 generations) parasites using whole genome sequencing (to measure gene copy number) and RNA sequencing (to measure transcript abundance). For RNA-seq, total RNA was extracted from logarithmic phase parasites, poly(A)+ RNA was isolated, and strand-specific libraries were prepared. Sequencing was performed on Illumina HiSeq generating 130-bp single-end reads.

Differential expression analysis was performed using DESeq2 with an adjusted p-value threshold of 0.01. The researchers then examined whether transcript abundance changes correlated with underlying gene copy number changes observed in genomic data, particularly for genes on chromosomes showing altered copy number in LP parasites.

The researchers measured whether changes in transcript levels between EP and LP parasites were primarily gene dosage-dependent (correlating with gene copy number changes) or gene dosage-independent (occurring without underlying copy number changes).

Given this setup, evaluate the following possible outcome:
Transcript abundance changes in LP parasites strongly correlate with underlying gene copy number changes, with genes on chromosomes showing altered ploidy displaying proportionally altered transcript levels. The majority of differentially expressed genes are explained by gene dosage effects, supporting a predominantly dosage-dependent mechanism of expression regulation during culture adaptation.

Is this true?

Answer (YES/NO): NO